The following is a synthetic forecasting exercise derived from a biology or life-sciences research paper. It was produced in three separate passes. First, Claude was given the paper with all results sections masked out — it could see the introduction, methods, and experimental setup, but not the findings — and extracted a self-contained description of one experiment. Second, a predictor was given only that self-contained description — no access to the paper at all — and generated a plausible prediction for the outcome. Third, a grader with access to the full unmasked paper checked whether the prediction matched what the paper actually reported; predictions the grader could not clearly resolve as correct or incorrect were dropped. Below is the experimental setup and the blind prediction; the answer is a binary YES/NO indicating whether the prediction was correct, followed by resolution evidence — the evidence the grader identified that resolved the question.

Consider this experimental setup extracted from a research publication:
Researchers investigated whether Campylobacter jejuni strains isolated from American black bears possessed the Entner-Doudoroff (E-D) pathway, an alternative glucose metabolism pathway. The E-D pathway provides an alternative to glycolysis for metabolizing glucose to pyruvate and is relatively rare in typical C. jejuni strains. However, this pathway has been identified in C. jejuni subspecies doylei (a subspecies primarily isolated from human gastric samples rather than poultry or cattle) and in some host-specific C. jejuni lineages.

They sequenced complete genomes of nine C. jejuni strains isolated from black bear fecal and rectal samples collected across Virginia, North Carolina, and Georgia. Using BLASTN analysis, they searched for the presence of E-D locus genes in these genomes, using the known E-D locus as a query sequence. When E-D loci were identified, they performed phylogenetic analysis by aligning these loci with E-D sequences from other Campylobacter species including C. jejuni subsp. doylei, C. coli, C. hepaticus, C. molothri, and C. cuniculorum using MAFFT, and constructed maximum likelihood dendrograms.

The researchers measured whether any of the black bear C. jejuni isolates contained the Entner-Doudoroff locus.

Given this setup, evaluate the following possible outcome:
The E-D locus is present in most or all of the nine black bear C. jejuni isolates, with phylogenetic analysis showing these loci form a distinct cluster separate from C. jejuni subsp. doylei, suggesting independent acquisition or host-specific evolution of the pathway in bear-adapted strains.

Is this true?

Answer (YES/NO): NO